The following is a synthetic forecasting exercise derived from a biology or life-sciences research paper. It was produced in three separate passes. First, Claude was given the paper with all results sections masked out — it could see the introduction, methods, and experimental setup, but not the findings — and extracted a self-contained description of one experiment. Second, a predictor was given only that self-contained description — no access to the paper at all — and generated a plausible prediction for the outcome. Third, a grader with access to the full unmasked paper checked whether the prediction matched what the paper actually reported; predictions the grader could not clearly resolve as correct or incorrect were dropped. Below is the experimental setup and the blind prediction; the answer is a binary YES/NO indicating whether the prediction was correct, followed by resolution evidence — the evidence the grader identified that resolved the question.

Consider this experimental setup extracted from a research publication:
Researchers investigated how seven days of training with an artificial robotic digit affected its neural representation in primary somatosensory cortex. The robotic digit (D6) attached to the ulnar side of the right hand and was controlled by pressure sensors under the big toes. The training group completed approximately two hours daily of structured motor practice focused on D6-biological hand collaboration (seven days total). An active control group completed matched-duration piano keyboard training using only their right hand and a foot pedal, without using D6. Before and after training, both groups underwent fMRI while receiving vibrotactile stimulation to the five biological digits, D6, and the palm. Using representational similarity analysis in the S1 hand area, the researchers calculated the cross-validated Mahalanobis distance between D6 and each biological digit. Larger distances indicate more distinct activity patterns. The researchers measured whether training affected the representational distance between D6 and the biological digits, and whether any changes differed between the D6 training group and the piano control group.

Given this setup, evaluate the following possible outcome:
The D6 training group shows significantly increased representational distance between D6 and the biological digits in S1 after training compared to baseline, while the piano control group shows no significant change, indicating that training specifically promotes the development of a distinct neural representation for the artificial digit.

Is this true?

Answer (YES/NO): NO